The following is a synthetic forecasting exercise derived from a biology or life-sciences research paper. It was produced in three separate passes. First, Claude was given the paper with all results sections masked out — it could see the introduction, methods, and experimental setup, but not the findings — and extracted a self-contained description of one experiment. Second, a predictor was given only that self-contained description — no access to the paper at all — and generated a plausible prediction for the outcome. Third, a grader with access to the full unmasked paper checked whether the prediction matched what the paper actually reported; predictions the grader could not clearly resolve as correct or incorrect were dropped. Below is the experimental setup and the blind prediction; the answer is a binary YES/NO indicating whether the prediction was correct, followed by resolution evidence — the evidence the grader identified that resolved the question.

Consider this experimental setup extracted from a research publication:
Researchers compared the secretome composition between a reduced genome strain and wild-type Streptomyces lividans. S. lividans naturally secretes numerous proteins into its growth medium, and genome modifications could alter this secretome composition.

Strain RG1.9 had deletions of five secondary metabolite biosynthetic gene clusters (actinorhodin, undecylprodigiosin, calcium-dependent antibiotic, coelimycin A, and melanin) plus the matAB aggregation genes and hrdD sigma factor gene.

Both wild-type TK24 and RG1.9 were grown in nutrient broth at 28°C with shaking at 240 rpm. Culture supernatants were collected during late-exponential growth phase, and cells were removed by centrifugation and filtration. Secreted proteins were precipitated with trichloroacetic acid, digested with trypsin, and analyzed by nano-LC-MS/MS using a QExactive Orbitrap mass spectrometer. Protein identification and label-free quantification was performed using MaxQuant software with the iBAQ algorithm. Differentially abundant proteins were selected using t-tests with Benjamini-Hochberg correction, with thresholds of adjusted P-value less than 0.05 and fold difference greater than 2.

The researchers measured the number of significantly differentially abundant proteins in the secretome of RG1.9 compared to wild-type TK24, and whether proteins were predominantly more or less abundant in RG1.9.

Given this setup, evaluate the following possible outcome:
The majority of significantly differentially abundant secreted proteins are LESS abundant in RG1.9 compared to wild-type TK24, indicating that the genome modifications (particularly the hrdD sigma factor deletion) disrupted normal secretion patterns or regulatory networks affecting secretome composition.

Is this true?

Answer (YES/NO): NO